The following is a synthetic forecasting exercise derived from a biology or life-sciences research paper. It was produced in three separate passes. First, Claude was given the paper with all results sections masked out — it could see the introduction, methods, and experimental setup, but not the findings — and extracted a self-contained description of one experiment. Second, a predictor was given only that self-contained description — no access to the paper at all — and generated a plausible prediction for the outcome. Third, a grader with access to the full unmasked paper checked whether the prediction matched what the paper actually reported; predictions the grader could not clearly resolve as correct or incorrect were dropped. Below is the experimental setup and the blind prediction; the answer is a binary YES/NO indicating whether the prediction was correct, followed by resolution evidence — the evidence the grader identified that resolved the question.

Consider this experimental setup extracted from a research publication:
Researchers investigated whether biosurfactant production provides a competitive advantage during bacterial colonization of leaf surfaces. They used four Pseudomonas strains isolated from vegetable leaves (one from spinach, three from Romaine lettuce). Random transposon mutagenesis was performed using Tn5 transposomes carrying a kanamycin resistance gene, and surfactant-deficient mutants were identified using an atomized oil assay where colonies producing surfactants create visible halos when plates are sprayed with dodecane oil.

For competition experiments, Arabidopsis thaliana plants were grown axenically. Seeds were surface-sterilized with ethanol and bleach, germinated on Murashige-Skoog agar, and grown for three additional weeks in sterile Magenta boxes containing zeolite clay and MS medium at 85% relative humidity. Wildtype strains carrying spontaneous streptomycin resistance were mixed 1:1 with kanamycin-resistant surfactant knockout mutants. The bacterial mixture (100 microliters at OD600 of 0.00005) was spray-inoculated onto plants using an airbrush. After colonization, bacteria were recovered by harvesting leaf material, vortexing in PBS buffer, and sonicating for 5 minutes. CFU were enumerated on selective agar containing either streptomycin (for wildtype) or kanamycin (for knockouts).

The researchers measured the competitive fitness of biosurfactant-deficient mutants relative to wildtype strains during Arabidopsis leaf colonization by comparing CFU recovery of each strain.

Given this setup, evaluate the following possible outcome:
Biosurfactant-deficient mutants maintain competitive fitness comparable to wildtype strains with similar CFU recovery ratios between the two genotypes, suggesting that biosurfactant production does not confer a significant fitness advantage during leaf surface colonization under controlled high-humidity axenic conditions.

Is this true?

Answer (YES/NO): YES